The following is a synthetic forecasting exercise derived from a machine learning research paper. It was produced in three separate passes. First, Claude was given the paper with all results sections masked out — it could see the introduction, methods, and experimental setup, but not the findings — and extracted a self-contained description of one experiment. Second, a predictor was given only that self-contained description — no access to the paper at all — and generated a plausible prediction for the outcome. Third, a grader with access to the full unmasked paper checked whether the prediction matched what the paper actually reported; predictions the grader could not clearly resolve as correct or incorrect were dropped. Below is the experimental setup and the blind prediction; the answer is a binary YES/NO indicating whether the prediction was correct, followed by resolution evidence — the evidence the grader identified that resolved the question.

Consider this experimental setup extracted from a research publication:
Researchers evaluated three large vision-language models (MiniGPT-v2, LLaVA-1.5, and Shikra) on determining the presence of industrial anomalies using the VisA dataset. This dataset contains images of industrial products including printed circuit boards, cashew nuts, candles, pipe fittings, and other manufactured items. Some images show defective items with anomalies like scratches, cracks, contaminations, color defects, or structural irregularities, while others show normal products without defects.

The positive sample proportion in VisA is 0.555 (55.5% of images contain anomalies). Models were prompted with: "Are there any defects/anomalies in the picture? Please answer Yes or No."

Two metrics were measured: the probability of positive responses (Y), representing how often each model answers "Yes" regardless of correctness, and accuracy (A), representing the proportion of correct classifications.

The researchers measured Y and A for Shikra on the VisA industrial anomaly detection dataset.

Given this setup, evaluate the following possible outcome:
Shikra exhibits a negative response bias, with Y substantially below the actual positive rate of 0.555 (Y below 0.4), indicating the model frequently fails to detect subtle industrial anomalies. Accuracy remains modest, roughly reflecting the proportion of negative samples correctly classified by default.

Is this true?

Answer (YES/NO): NO